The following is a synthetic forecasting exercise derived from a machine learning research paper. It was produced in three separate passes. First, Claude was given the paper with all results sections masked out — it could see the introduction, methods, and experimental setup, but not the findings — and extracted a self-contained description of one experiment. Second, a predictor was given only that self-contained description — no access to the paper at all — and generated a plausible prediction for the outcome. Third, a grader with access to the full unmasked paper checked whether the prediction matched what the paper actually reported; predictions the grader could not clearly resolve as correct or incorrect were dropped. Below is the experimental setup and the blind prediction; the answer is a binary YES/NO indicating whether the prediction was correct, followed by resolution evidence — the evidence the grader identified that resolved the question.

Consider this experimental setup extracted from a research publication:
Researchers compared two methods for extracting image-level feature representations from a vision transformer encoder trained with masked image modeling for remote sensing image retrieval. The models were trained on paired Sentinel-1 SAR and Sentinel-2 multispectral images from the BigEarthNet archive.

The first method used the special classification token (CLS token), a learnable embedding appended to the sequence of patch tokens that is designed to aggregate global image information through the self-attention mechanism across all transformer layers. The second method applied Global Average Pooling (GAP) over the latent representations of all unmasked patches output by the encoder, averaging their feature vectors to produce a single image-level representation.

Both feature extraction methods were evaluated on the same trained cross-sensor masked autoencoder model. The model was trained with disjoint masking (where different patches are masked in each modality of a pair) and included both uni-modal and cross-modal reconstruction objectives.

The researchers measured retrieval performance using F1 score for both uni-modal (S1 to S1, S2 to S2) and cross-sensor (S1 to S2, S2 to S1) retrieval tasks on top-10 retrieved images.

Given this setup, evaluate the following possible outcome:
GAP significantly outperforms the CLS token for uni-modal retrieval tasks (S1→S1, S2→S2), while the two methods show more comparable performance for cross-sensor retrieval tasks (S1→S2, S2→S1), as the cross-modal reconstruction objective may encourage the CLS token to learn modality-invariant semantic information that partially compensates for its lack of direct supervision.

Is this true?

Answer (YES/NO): NO